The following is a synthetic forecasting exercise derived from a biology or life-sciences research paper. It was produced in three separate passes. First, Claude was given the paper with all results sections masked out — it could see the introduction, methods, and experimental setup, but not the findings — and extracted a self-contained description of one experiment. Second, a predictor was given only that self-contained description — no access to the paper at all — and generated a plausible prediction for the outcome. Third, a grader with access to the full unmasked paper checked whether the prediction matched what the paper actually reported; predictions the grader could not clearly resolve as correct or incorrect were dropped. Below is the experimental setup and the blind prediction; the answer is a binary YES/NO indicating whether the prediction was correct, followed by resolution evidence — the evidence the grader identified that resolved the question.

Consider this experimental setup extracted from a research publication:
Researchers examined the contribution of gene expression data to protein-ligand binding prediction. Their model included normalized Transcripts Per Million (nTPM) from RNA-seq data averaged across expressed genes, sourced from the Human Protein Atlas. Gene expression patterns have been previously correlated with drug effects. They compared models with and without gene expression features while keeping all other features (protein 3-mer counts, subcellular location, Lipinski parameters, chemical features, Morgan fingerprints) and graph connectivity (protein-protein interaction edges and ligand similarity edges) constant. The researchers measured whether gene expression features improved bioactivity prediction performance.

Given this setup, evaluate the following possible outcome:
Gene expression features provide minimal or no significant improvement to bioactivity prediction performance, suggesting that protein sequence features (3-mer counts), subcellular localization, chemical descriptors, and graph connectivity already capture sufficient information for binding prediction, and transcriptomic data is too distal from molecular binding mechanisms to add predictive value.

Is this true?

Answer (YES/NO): YES